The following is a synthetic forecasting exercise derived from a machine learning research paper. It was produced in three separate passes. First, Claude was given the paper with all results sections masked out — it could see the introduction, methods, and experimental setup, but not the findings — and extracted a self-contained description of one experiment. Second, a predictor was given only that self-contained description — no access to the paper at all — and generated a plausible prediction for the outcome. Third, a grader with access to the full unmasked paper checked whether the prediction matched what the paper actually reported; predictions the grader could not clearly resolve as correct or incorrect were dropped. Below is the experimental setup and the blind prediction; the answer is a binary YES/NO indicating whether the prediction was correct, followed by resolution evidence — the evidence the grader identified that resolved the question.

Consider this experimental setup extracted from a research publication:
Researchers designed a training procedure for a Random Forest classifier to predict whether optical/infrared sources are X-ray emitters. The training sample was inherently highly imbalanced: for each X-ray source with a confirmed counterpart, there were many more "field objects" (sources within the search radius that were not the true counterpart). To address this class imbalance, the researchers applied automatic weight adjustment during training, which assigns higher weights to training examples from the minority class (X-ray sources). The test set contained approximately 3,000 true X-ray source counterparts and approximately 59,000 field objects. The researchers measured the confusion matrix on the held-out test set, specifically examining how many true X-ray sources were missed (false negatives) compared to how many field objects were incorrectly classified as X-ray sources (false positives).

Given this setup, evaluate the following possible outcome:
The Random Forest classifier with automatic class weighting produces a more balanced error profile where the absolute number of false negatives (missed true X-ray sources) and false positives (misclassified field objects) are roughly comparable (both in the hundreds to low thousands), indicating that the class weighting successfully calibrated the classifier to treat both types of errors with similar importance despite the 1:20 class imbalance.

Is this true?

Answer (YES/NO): YES